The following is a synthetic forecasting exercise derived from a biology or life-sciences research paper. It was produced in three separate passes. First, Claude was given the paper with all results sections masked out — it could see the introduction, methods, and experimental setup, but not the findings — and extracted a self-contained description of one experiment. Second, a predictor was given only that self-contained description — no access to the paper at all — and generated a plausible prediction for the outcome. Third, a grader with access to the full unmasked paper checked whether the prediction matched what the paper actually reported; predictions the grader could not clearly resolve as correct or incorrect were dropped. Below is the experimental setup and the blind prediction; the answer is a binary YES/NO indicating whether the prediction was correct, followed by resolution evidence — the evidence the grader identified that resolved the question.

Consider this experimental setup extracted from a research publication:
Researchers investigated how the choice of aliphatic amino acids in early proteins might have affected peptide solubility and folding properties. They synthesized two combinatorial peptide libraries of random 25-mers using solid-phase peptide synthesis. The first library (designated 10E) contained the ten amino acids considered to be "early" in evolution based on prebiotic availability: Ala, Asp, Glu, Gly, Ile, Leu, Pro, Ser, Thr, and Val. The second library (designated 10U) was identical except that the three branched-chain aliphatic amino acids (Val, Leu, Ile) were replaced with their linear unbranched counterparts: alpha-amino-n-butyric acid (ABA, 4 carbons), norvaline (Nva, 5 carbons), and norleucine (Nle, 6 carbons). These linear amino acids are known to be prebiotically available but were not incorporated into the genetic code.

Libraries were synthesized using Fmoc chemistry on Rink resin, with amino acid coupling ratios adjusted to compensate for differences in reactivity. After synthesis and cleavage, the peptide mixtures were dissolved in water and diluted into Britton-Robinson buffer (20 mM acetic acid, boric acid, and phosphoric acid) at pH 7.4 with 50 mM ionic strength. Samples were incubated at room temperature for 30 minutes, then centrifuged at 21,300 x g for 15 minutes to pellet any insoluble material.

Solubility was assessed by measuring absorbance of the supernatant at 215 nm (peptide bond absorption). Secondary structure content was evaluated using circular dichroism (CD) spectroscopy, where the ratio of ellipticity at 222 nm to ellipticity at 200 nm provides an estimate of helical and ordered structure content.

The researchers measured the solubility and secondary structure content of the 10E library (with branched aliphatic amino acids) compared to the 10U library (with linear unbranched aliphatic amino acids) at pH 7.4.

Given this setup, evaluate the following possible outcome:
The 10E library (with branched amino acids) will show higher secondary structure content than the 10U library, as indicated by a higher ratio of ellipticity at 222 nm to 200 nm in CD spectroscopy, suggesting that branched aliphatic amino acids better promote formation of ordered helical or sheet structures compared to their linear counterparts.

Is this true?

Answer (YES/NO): YES